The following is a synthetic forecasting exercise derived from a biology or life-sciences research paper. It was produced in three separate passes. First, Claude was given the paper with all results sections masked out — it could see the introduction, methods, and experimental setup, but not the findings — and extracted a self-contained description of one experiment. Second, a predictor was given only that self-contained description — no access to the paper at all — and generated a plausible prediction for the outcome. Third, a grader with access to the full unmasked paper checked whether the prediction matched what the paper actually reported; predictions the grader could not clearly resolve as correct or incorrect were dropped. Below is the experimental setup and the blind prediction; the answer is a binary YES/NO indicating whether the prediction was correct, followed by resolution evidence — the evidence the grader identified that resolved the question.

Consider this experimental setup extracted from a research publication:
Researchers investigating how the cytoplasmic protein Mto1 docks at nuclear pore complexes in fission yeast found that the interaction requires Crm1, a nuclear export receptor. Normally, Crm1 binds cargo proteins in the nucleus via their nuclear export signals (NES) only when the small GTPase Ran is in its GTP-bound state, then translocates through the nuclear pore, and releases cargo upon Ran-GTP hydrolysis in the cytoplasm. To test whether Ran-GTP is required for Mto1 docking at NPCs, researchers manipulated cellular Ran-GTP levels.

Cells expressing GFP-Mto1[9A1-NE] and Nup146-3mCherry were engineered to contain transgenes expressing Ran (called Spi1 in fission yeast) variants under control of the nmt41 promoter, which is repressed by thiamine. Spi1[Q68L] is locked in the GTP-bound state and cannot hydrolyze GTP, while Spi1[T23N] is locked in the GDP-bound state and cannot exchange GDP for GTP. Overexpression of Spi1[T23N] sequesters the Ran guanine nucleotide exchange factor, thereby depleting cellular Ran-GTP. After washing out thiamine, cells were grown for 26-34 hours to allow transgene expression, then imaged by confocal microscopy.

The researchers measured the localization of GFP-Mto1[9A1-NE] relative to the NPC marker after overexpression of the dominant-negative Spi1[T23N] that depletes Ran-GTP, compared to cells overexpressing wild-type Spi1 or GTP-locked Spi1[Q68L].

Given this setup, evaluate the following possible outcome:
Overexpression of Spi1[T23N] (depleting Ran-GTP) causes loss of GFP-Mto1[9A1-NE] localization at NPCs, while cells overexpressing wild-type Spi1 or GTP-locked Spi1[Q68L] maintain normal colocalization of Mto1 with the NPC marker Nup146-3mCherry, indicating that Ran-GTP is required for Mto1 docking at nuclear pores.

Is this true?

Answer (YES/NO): YES